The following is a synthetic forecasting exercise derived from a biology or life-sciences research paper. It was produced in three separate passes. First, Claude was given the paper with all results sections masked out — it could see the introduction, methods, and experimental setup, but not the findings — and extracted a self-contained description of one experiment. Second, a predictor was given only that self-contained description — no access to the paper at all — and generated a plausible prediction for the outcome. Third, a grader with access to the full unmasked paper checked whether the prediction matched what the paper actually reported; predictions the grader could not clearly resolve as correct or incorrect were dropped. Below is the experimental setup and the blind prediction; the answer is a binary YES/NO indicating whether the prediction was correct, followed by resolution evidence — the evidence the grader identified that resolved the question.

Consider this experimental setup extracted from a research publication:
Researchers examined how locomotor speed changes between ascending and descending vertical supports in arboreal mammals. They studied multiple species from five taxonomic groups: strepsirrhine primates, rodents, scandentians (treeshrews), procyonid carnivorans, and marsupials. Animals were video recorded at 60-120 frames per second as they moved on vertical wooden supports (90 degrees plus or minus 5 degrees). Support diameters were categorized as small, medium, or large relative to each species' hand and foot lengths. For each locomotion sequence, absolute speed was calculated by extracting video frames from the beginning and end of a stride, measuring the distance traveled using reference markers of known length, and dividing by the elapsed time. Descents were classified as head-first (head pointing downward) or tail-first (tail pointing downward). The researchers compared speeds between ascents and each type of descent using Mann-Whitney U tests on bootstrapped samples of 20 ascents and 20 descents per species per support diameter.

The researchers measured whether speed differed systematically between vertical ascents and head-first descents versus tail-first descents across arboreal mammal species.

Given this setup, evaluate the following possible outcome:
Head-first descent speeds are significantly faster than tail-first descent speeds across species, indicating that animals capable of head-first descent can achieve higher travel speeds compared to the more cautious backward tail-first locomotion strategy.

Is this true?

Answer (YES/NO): NO